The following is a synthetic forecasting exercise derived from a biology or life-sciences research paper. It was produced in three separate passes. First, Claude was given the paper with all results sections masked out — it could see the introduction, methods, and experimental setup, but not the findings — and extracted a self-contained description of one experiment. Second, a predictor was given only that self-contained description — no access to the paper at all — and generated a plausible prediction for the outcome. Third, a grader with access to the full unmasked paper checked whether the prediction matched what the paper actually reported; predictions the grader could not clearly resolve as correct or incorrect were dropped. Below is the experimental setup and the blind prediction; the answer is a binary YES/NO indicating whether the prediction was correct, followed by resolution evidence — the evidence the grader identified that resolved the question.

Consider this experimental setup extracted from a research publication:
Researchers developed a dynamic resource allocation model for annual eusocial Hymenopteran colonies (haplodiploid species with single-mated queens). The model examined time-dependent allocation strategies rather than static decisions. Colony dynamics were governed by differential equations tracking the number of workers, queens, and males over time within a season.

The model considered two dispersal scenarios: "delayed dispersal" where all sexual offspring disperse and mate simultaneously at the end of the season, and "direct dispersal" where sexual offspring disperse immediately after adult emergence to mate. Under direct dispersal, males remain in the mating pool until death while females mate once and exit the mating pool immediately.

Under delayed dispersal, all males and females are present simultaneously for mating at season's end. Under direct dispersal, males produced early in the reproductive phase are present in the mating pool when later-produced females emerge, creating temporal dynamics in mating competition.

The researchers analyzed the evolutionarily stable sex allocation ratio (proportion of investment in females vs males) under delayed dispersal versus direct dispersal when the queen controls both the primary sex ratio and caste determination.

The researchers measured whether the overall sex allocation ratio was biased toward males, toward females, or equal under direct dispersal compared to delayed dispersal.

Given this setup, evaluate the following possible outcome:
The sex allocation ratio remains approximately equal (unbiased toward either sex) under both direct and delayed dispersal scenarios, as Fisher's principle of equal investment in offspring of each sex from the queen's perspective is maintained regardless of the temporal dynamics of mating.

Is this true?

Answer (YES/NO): NO